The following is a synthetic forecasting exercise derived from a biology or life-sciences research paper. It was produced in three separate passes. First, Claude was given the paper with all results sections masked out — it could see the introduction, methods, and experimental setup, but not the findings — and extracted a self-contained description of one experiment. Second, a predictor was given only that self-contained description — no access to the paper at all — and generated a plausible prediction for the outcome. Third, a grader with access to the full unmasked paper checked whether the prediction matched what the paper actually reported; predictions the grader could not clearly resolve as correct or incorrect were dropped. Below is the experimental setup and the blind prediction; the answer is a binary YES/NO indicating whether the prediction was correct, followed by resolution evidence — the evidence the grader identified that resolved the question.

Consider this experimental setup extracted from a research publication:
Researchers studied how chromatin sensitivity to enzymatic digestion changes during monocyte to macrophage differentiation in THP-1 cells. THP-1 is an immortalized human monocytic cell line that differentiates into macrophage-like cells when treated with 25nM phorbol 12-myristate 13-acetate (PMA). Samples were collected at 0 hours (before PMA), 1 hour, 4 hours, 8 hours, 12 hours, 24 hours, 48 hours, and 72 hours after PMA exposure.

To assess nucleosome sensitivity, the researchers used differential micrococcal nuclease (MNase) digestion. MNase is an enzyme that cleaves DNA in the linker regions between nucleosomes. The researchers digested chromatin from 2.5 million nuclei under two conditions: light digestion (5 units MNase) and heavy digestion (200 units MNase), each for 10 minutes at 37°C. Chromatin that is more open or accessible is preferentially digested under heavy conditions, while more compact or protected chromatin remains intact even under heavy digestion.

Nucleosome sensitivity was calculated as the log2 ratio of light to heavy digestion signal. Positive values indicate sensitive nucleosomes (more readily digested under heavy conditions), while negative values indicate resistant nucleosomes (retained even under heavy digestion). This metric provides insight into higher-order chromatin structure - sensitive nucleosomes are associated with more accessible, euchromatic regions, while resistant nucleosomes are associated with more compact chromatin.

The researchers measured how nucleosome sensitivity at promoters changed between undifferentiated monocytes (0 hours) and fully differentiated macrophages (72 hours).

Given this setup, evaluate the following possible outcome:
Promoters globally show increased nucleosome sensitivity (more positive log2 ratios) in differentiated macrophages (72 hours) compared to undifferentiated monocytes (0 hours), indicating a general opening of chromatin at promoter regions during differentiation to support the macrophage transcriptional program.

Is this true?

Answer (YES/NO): NO